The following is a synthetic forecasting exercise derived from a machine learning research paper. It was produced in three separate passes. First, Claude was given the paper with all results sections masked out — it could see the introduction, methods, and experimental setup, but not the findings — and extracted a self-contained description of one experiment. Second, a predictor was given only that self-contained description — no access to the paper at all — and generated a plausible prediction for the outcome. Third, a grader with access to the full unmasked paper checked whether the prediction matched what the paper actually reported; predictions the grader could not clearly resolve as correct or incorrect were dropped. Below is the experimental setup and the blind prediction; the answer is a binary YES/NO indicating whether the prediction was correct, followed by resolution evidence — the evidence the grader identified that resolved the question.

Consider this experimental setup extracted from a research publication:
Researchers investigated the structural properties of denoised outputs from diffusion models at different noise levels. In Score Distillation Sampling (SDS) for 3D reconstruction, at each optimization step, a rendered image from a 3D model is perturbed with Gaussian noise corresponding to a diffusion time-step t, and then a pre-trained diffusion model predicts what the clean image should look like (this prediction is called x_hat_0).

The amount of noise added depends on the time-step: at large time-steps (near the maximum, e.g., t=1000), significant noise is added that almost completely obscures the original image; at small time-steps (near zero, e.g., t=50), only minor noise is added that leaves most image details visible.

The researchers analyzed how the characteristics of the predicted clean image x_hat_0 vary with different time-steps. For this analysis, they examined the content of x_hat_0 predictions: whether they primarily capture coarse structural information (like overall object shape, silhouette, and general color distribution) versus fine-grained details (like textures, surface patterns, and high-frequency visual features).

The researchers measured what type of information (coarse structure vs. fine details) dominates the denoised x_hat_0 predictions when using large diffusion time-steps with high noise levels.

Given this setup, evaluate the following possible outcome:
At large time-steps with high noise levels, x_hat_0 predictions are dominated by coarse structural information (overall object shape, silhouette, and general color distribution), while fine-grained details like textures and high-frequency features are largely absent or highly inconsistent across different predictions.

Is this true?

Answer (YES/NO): YES